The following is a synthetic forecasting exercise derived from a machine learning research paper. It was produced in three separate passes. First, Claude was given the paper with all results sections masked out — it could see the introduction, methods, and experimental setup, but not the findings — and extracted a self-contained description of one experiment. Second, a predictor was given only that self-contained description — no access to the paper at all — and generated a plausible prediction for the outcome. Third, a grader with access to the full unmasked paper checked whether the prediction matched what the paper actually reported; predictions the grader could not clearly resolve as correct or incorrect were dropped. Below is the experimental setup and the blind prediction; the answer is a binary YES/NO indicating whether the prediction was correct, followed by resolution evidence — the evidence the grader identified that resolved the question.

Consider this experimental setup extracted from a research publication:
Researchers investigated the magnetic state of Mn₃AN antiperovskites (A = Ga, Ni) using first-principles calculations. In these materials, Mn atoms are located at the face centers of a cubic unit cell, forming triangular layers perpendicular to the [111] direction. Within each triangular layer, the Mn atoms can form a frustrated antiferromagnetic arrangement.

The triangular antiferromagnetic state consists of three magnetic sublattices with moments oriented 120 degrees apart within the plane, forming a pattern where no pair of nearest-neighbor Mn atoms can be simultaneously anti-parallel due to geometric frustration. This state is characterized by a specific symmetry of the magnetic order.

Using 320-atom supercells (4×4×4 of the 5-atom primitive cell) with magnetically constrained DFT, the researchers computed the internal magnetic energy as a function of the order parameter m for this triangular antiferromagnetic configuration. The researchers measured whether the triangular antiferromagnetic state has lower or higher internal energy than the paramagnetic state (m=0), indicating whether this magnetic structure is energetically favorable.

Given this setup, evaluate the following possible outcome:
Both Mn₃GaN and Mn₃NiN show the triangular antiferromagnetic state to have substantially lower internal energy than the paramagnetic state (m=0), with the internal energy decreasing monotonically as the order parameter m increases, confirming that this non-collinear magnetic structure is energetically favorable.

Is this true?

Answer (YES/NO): YES